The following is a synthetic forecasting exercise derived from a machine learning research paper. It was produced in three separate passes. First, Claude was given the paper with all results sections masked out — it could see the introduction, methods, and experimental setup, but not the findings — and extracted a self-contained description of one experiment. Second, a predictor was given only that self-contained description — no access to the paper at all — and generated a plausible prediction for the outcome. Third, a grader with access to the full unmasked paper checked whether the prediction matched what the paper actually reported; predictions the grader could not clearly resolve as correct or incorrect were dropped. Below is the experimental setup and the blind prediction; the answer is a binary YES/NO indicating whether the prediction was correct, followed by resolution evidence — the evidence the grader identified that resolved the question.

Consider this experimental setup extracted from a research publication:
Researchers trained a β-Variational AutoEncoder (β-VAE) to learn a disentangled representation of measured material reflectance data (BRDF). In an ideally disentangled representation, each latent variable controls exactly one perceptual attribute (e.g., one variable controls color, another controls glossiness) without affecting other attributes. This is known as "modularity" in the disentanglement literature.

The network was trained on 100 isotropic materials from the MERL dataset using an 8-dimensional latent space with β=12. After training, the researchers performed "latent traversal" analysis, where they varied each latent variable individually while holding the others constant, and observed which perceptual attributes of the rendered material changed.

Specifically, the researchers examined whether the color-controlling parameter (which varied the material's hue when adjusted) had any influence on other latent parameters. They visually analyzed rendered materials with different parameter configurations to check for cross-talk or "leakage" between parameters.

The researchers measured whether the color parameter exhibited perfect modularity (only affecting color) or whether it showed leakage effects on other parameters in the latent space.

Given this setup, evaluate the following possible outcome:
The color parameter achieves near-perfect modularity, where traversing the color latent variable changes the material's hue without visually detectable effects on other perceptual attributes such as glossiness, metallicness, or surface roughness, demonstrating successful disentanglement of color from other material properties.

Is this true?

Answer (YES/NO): NO